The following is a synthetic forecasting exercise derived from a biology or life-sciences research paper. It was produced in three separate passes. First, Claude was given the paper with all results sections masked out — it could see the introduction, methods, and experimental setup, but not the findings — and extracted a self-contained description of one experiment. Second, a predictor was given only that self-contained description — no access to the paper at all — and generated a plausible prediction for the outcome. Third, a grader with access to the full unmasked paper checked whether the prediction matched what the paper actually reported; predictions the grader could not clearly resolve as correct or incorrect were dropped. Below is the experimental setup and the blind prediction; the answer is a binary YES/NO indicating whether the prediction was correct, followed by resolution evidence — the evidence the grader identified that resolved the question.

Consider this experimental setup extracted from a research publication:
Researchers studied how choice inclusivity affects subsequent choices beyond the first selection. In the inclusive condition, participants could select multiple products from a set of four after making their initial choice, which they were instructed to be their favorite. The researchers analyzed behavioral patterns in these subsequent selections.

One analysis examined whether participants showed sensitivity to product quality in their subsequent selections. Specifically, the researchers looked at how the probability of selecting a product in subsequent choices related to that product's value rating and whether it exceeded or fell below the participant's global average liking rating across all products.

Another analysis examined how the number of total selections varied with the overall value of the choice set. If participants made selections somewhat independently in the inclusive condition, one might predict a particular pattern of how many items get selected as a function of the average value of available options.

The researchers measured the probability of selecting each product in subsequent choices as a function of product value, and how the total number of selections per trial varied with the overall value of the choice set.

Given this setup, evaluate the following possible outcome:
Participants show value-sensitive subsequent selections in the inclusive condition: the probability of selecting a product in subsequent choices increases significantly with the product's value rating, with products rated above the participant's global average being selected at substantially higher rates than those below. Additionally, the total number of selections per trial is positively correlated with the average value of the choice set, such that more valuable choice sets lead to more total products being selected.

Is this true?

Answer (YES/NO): YES